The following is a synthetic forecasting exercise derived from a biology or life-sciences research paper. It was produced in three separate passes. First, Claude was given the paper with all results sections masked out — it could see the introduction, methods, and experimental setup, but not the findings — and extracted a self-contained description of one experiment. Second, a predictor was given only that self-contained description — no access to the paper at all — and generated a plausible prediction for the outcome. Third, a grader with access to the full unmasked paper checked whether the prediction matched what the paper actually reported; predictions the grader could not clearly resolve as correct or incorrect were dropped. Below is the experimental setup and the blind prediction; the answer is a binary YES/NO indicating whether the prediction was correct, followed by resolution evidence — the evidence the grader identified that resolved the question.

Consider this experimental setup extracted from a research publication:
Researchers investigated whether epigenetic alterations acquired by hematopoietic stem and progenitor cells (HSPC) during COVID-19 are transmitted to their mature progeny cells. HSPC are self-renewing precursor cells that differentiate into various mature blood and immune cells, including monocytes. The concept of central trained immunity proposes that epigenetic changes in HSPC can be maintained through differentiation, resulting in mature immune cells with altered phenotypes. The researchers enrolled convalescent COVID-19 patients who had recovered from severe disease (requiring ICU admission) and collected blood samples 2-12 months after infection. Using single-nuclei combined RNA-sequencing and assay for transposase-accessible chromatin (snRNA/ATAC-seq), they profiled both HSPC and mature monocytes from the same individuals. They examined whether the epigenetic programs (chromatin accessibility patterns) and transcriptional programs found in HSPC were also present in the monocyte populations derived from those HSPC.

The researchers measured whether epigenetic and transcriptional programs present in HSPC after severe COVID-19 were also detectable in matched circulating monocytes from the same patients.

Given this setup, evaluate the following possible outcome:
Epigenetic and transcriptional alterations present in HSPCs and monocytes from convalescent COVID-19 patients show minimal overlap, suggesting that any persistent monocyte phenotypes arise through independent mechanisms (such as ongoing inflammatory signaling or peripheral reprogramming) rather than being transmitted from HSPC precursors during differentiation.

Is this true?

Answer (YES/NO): NO